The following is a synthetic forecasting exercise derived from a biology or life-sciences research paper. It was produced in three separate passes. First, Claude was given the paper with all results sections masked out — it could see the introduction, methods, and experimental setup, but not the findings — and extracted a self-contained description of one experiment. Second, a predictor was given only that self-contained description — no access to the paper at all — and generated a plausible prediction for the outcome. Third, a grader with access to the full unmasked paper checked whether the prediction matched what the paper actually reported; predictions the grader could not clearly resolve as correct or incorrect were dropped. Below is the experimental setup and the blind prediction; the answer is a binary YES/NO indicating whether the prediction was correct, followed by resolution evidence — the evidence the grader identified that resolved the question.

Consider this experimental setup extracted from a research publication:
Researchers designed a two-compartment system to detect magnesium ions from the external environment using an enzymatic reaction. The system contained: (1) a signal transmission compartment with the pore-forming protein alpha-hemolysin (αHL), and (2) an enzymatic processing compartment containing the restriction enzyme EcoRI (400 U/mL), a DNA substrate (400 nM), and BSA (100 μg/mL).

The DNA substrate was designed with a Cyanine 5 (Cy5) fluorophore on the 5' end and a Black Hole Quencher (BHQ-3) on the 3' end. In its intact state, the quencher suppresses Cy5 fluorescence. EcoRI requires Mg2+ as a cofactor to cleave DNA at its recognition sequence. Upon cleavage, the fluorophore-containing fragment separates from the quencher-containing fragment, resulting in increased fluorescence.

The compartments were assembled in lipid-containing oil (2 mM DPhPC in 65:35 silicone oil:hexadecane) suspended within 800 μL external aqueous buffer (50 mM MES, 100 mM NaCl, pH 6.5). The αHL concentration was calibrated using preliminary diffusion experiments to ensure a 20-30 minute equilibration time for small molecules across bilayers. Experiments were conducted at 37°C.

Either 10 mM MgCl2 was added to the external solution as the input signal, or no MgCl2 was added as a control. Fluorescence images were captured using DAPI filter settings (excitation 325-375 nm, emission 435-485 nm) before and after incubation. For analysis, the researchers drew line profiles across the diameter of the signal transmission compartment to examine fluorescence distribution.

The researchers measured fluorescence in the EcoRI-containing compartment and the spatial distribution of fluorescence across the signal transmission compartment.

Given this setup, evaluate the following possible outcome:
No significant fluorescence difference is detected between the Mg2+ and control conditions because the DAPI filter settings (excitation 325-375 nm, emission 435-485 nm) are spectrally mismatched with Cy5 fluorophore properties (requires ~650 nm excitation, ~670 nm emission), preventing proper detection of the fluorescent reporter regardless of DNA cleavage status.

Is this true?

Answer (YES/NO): NO